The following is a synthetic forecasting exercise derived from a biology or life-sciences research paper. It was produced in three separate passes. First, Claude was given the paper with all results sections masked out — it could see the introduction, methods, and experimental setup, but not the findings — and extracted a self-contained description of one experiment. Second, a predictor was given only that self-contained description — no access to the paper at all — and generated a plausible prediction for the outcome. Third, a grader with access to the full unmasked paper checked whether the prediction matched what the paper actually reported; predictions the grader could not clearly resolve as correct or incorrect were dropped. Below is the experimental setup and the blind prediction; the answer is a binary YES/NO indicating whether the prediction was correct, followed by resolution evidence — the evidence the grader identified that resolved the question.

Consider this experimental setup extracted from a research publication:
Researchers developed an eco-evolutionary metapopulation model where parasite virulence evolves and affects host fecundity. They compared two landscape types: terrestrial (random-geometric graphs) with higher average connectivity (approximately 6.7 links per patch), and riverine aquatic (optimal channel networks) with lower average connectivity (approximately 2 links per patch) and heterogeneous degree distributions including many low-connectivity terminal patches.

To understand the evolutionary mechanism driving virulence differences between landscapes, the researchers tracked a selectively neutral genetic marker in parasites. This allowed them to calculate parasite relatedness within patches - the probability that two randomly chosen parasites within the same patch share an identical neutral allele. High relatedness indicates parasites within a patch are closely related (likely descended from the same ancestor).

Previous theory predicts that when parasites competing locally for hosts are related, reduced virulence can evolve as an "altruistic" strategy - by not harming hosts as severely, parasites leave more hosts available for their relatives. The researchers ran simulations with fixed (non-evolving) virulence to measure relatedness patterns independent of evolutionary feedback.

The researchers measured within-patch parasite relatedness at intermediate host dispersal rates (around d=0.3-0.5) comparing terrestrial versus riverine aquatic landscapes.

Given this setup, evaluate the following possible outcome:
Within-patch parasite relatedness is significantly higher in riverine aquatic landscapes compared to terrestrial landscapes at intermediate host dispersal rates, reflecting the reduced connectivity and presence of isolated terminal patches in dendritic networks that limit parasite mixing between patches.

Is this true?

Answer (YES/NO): NO